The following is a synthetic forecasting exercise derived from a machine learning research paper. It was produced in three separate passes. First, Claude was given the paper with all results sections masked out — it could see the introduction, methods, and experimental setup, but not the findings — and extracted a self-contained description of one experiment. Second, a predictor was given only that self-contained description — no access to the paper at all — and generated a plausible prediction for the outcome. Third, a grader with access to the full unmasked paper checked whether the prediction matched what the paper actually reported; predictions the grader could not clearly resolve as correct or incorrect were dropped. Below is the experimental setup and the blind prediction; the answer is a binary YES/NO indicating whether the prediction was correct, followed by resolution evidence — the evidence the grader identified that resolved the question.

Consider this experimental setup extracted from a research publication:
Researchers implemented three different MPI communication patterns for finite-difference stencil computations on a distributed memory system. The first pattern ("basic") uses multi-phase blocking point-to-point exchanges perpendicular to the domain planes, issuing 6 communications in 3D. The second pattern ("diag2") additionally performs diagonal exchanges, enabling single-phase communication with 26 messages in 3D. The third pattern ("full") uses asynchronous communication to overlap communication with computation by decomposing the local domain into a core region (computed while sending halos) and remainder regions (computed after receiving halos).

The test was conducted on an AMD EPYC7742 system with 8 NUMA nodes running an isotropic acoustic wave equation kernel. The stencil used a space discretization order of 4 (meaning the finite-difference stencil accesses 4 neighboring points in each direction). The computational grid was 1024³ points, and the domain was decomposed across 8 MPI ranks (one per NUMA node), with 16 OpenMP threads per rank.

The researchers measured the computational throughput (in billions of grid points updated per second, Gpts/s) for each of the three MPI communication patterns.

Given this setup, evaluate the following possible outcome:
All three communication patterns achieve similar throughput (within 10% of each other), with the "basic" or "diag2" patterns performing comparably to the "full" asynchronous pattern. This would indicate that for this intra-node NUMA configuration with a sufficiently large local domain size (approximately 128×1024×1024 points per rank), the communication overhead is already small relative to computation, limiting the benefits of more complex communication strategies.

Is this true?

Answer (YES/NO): YES